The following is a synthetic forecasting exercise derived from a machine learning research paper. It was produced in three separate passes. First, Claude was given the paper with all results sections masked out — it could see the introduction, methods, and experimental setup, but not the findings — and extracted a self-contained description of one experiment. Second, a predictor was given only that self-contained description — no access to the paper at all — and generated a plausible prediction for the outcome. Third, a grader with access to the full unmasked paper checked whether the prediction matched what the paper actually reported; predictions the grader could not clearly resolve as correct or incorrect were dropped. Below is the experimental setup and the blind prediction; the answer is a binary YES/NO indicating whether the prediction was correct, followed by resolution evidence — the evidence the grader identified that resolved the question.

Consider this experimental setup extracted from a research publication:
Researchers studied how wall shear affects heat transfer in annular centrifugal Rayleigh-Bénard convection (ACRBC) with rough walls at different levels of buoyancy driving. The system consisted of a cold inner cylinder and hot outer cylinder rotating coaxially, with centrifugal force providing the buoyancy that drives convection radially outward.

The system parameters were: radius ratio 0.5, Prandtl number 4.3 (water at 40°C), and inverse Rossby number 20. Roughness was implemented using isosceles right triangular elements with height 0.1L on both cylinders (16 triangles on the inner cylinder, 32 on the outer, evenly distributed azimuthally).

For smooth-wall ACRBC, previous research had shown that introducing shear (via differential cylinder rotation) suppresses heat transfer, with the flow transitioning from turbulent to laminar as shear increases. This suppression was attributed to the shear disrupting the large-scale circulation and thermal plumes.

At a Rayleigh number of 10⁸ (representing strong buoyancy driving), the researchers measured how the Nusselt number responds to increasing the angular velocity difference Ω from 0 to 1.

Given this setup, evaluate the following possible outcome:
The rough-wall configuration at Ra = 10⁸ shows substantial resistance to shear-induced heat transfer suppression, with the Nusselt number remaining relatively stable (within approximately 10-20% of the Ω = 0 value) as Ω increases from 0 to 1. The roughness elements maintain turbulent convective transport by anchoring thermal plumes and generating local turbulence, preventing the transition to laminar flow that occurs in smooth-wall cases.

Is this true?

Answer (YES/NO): NO